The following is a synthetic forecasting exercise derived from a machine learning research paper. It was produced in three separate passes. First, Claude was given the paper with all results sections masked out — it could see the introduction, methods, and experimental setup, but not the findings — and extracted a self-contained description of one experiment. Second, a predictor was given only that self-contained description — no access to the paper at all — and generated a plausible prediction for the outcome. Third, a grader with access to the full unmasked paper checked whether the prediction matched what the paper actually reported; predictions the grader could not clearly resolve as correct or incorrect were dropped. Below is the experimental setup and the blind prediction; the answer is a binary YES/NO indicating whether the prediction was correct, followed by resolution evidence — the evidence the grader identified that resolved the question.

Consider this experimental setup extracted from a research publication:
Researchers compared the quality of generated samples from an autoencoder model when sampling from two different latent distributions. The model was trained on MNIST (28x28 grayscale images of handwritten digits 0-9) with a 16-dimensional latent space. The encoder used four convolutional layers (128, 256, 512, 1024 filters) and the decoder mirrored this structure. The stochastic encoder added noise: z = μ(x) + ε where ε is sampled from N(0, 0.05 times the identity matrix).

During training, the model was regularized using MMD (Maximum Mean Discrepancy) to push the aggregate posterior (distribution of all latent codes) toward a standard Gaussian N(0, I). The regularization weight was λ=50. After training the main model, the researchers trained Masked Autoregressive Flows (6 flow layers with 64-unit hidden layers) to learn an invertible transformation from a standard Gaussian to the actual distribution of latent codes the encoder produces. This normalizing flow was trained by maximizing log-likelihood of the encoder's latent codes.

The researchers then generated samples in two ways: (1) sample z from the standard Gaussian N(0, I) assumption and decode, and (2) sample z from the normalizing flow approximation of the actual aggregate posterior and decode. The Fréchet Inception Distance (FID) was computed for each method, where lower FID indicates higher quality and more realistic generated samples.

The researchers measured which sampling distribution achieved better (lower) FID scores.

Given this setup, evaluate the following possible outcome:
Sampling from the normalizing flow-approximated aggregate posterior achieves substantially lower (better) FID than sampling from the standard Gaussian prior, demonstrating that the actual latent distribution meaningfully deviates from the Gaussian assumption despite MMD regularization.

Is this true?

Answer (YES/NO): YES